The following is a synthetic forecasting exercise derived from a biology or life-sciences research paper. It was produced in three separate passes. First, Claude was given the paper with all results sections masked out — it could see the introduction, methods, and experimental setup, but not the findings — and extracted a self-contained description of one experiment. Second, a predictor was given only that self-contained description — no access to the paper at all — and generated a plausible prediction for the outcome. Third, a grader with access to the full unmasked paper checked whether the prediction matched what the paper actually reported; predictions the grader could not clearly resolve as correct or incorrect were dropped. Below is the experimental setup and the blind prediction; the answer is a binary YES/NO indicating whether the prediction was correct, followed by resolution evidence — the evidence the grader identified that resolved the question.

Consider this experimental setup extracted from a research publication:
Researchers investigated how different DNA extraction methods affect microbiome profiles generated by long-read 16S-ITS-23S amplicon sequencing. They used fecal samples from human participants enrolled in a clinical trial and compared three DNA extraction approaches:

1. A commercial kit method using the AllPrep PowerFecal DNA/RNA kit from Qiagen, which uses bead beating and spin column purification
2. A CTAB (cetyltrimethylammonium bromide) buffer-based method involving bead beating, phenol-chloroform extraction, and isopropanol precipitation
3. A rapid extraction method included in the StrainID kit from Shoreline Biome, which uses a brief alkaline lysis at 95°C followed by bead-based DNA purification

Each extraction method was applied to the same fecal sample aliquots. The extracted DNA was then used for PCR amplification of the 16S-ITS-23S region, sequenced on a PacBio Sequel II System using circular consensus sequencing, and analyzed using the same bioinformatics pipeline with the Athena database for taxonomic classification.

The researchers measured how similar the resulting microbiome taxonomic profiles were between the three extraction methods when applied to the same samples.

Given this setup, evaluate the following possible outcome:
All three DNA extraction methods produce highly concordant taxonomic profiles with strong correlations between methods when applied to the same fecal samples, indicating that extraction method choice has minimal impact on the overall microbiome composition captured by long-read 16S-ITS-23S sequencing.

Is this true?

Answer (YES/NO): YES